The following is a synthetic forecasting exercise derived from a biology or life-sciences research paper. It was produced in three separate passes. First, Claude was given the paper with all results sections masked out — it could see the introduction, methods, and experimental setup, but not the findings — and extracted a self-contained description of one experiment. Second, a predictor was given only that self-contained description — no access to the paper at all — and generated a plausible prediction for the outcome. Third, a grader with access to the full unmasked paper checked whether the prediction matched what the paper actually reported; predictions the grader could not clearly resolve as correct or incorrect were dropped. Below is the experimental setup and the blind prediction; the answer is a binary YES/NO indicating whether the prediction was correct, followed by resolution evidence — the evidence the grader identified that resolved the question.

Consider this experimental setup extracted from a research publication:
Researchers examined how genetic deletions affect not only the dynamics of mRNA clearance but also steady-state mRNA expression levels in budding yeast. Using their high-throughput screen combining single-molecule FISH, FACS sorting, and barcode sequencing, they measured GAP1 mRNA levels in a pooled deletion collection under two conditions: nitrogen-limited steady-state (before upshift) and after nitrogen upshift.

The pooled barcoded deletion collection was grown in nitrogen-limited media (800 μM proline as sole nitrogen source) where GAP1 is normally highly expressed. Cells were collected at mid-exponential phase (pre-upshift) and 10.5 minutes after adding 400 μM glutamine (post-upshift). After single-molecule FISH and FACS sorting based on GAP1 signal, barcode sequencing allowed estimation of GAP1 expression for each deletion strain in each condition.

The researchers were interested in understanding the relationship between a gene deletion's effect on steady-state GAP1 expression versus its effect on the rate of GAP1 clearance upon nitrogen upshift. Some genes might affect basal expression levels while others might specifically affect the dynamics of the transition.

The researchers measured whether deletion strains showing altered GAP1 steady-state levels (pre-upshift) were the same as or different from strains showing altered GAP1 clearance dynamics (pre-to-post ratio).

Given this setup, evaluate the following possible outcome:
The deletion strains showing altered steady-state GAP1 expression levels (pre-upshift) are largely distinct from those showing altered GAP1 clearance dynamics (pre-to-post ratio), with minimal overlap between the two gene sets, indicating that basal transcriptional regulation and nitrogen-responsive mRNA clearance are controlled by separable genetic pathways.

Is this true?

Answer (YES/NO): NO